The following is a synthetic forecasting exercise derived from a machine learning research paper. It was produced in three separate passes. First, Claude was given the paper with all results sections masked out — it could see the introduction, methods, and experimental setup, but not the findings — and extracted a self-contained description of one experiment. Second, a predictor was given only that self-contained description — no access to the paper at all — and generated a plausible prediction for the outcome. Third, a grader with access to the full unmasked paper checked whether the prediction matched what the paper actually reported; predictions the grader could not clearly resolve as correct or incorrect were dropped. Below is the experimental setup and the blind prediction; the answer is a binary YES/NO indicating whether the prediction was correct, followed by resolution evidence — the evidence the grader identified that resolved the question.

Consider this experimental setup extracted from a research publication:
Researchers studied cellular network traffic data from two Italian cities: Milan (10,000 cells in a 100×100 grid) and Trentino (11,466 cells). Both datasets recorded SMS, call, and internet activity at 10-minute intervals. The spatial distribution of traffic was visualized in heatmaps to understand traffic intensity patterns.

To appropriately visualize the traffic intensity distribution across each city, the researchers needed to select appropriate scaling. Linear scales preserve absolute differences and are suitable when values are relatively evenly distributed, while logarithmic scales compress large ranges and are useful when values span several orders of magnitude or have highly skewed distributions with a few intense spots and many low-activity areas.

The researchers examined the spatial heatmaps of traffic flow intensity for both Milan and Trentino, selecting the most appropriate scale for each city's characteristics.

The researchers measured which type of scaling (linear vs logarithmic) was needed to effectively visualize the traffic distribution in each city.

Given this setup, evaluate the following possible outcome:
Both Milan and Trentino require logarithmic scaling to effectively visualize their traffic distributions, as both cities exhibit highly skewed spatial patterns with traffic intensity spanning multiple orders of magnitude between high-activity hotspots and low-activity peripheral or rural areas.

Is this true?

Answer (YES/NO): NO